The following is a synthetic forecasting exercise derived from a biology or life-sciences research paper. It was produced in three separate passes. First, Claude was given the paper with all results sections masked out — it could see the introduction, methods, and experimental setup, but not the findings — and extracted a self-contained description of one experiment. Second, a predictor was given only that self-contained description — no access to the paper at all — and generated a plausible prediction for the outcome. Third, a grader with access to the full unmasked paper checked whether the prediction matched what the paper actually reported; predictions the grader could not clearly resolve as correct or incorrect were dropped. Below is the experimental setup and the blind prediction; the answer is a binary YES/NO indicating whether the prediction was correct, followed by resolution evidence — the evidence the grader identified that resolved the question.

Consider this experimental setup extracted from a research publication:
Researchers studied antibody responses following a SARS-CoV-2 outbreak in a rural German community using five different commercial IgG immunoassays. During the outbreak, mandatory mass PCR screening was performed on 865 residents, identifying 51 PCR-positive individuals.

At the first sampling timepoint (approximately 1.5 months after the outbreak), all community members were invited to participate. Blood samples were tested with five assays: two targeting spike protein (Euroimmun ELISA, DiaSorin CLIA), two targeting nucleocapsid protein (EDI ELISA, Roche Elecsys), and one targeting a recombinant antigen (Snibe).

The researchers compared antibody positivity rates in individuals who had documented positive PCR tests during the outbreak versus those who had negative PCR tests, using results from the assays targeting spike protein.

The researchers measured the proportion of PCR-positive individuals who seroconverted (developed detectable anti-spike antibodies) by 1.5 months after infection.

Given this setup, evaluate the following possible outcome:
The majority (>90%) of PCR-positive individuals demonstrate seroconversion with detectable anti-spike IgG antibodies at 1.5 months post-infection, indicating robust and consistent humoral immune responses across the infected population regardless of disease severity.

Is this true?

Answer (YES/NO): NO